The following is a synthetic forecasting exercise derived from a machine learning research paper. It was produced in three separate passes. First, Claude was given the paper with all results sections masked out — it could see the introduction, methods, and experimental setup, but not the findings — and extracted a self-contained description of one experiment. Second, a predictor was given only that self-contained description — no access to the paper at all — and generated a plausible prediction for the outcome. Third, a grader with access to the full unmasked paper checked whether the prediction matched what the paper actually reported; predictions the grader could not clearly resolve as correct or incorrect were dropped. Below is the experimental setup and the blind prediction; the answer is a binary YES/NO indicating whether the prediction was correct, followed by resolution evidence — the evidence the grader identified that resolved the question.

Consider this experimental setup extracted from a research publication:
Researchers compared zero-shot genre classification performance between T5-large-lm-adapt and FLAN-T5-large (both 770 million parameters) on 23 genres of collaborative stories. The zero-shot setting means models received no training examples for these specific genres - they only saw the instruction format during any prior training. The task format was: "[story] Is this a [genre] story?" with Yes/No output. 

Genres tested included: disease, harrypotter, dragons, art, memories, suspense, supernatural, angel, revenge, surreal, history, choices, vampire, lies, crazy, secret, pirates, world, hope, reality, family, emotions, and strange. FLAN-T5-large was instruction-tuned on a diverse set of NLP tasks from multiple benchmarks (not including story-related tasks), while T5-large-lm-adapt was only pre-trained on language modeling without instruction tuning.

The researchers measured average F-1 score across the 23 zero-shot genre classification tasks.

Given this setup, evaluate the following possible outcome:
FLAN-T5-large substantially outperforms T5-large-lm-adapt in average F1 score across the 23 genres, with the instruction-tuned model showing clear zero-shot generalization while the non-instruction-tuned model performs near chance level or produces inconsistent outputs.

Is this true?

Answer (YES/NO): YES